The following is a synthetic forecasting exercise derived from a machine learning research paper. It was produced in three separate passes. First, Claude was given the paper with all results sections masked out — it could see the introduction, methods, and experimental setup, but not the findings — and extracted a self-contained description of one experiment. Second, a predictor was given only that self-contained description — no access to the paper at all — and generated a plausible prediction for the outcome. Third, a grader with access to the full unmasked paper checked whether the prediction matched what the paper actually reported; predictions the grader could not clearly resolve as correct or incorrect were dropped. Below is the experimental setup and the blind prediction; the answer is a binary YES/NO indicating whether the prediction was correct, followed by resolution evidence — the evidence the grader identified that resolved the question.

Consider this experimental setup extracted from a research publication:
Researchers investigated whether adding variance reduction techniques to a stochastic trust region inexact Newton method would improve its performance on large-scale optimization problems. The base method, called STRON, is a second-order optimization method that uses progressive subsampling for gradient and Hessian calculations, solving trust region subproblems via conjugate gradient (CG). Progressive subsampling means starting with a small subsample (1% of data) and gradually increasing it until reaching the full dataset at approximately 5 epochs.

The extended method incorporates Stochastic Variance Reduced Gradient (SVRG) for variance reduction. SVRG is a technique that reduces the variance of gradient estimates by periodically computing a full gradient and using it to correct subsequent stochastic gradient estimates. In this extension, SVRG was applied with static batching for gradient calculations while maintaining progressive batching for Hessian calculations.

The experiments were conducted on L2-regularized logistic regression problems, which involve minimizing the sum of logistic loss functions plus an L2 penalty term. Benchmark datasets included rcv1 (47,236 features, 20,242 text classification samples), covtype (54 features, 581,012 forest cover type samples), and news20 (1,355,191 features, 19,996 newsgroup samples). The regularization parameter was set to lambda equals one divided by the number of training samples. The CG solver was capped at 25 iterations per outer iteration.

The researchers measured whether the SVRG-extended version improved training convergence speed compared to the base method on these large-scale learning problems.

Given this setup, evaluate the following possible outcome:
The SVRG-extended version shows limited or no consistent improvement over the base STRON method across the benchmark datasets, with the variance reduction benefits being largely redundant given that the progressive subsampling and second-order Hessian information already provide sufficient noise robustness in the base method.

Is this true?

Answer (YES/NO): YES